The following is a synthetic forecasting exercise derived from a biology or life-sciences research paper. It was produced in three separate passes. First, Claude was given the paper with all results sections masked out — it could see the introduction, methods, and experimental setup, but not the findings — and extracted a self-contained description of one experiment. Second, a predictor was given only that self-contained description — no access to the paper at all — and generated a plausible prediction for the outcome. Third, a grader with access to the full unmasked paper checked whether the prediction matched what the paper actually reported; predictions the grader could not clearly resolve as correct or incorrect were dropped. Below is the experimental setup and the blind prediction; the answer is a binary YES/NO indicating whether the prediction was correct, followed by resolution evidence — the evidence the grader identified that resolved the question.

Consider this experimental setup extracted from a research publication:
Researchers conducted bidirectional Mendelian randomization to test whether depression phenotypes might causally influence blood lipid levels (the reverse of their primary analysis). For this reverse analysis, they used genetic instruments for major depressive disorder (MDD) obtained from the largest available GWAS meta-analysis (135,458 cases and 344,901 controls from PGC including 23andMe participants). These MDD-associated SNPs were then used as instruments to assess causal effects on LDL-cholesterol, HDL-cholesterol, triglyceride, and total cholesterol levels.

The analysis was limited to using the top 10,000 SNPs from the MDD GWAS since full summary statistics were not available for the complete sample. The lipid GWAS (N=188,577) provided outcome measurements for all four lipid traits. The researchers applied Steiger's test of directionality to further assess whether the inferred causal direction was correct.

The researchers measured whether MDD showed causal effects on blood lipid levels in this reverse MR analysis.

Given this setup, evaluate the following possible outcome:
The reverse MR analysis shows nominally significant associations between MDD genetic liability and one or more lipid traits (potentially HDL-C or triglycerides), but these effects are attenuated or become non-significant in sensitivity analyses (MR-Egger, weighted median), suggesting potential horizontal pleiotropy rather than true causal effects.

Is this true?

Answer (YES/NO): NO